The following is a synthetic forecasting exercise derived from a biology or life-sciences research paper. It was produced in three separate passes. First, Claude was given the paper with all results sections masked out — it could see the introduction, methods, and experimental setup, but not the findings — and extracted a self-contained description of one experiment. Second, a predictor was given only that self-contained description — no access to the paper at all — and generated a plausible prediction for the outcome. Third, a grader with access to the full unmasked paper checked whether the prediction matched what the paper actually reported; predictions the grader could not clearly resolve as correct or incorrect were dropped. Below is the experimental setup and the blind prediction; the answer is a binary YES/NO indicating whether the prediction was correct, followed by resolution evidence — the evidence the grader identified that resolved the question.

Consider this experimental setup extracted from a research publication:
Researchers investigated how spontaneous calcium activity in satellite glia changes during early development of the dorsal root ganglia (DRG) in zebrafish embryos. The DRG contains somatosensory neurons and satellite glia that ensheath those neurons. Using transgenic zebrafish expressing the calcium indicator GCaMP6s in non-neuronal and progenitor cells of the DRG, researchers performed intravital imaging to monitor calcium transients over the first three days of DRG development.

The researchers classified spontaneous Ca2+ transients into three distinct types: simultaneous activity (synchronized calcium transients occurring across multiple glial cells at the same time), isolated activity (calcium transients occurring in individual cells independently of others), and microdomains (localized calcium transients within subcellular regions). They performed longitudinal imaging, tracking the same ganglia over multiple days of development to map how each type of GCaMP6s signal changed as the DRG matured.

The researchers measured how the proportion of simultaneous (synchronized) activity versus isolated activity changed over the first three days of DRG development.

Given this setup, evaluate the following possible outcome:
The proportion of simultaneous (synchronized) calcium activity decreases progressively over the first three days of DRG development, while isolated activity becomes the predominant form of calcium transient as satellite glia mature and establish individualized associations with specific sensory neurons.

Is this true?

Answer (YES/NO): NO